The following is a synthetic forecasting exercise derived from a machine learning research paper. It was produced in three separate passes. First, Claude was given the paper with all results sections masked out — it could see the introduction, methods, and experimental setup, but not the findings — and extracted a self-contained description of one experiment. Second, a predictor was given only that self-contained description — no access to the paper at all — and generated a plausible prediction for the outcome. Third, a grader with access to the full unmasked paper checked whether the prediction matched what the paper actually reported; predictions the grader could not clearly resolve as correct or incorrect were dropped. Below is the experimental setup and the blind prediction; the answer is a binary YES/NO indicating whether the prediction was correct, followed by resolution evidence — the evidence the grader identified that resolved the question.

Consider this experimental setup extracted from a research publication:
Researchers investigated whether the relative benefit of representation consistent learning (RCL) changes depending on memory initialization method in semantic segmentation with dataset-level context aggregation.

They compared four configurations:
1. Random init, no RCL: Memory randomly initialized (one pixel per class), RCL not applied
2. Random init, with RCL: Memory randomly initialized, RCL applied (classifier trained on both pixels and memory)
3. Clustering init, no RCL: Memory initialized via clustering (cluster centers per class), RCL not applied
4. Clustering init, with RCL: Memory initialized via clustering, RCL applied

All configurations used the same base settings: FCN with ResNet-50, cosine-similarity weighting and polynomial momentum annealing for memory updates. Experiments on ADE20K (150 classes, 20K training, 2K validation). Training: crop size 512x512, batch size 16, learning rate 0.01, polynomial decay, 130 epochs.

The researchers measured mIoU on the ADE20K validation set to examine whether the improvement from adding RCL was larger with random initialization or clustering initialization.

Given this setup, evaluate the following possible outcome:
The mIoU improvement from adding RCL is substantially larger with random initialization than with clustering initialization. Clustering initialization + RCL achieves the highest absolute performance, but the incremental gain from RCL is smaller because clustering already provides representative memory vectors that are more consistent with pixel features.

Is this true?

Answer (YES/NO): NO